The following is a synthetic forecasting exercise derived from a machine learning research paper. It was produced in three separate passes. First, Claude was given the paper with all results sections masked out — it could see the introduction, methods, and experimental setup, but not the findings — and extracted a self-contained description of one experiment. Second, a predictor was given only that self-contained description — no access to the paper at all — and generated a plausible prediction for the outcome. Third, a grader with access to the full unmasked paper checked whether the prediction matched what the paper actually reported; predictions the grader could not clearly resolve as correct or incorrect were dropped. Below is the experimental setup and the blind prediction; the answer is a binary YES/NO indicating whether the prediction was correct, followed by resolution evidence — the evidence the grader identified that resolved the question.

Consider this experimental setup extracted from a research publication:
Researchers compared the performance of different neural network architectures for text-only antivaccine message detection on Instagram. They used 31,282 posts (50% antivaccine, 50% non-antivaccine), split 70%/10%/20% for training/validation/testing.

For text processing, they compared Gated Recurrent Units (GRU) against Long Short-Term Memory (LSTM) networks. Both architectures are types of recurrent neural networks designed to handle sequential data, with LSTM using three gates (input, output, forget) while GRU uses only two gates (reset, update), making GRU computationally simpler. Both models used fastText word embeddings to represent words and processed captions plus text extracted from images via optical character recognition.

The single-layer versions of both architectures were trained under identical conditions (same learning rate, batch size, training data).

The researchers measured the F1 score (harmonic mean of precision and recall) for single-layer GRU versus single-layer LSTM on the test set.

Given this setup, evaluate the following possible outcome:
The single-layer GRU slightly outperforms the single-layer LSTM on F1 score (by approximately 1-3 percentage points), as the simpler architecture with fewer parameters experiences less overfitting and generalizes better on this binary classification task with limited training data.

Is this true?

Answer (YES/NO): NO